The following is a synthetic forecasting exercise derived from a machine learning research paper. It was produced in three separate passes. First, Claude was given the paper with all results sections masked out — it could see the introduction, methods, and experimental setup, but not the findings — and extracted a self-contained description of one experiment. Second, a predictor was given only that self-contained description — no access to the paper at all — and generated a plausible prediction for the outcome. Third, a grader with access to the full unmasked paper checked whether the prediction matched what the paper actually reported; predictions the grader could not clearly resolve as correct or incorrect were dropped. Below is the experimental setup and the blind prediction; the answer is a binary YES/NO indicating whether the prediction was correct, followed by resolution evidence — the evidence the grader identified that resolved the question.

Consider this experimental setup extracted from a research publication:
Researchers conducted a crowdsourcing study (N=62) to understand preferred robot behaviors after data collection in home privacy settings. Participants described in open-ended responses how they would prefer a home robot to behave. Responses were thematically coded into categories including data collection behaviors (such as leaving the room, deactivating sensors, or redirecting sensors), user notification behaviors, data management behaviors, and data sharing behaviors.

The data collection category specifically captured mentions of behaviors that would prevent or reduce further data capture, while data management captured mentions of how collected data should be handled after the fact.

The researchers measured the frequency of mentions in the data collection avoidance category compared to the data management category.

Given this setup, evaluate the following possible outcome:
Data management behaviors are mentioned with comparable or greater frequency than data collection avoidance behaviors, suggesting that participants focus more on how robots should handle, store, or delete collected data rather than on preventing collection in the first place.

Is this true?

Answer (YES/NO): YES